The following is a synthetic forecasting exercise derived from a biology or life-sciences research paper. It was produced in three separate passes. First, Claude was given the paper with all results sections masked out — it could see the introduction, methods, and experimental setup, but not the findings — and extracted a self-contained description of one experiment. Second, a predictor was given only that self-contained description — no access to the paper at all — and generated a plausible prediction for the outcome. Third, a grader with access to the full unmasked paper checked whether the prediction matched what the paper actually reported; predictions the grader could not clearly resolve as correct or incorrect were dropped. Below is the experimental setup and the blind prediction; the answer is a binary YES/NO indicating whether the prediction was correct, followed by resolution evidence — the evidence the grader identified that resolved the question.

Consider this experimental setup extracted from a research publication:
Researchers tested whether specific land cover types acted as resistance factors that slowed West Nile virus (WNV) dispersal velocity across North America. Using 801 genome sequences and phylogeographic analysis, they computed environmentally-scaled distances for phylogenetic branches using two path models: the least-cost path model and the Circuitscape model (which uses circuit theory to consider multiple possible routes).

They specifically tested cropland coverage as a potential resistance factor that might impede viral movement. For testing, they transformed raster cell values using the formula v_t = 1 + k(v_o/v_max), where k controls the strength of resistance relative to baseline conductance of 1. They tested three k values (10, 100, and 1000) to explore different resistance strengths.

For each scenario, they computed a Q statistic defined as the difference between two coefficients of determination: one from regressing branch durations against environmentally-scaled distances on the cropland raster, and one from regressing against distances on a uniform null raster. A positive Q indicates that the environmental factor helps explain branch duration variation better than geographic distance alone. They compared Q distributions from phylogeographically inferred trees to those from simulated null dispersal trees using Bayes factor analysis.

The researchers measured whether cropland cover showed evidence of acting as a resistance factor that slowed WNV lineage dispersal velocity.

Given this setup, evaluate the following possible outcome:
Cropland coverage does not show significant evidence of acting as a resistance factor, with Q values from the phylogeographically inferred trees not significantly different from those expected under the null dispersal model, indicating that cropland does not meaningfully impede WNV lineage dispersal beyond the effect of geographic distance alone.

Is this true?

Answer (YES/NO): YES